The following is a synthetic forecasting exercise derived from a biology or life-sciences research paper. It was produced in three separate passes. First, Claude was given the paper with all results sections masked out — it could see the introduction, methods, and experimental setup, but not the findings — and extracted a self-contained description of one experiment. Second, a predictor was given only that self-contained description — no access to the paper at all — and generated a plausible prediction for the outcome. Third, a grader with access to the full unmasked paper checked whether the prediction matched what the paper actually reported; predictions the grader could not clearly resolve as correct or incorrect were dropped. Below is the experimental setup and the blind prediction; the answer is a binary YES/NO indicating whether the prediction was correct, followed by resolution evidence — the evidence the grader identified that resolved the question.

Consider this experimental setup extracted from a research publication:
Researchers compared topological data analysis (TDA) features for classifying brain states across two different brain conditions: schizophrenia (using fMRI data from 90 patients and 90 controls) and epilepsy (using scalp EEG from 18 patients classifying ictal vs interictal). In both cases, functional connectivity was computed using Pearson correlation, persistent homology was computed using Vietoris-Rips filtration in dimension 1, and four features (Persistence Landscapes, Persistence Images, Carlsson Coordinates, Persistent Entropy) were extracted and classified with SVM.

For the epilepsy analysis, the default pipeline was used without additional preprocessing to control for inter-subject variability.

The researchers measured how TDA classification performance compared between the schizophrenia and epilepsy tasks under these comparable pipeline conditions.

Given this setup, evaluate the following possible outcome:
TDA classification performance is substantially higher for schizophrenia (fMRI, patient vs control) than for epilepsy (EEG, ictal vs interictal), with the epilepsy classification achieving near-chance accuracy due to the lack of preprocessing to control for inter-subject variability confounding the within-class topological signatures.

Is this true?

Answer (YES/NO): NO